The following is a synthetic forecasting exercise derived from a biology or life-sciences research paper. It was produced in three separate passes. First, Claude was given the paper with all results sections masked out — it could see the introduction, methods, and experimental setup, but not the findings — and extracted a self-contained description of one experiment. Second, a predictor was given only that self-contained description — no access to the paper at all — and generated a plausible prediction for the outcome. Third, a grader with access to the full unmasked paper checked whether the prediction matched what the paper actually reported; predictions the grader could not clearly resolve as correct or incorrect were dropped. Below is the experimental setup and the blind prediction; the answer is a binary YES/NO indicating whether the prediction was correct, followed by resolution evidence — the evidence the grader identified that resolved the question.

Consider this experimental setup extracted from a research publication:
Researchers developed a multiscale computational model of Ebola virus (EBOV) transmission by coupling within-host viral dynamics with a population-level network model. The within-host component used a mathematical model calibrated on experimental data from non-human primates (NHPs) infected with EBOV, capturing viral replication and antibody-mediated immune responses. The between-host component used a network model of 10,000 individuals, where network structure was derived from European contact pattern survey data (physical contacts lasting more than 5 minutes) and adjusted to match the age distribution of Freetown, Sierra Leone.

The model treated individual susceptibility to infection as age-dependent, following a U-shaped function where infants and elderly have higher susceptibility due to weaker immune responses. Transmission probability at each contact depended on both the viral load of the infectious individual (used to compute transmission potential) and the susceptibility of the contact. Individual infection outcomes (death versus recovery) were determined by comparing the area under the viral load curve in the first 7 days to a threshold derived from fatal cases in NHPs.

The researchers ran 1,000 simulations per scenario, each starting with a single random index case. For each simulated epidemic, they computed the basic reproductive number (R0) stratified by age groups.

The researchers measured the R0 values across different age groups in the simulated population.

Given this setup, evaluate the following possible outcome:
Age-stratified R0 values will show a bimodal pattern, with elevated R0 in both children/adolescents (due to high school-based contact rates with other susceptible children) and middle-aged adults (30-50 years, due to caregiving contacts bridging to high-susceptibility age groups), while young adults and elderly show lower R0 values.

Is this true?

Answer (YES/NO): NO